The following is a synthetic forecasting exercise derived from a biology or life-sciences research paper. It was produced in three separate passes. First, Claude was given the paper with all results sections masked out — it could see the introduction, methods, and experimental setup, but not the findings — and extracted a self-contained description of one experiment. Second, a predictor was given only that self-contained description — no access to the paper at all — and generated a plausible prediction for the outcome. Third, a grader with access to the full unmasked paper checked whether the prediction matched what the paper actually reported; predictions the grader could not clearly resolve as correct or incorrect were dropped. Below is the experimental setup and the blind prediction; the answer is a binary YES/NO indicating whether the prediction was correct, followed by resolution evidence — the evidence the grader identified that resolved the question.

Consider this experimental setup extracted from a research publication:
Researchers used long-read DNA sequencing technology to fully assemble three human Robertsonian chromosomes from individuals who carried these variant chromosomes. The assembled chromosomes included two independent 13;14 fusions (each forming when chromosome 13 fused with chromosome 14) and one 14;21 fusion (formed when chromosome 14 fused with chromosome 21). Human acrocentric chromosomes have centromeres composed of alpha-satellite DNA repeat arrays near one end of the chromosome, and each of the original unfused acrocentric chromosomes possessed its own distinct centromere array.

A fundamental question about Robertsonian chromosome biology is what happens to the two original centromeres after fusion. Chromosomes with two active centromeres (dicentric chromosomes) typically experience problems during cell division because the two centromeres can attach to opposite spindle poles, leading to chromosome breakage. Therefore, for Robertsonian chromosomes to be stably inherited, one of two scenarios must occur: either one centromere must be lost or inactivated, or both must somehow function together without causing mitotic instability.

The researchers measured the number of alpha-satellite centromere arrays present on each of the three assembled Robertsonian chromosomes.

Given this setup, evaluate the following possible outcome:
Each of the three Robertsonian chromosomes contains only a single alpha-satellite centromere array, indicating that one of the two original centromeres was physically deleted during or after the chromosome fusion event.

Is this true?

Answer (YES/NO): NO